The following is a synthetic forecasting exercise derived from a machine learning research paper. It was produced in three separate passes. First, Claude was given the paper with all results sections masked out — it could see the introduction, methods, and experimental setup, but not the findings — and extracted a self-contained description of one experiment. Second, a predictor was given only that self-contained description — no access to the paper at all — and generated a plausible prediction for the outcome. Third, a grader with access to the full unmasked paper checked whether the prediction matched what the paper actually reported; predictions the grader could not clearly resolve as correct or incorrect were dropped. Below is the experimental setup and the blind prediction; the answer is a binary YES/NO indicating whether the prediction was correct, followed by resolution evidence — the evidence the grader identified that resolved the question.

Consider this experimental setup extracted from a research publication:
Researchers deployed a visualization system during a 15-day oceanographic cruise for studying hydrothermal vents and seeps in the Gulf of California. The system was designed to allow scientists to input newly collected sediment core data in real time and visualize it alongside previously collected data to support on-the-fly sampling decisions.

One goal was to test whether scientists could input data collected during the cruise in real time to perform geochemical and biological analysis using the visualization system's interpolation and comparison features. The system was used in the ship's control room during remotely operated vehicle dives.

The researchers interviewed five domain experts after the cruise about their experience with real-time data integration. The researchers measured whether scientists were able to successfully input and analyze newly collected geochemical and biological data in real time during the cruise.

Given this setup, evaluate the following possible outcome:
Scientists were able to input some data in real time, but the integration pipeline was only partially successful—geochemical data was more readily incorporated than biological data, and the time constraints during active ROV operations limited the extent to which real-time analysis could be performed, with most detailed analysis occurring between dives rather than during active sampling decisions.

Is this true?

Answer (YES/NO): NO